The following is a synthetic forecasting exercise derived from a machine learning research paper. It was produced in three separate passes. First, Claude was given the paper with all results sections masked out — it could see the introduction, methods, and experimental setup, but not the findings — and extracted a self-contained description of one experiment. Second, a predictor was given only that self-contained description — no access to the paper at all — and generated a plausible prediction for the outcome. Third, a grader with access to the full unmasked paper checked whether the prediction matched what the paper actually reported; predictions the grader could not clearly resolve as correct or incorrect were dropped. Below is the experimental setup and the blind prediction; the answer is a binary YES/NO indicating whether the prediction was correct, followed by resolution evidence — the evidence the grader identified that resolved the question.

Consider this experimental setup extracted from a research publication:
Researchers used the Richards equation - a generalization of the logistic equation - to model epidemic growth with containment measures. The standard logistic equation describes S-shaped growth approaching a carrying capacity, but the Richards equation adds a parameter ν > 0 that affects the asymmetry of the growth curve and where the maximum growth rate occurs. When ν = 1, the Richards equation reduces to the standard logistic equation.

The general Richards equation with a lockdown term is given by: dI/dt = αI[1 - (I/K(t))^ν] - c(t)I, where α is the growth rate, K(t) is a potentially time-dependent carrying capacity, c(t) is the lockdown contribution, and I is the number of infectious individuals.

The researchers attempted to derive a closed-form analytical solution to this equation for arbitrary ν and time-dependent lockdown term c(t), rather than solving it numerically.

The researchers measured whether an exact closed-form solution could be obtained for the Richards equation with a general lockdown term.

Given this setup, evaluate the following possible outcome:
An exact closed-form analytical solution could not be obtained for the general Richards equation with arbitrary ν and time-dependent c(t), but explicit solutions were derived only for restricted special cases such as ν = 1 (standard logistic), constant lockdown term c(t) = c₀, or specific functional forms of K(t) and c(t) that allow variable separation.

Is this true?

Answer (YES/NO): NO